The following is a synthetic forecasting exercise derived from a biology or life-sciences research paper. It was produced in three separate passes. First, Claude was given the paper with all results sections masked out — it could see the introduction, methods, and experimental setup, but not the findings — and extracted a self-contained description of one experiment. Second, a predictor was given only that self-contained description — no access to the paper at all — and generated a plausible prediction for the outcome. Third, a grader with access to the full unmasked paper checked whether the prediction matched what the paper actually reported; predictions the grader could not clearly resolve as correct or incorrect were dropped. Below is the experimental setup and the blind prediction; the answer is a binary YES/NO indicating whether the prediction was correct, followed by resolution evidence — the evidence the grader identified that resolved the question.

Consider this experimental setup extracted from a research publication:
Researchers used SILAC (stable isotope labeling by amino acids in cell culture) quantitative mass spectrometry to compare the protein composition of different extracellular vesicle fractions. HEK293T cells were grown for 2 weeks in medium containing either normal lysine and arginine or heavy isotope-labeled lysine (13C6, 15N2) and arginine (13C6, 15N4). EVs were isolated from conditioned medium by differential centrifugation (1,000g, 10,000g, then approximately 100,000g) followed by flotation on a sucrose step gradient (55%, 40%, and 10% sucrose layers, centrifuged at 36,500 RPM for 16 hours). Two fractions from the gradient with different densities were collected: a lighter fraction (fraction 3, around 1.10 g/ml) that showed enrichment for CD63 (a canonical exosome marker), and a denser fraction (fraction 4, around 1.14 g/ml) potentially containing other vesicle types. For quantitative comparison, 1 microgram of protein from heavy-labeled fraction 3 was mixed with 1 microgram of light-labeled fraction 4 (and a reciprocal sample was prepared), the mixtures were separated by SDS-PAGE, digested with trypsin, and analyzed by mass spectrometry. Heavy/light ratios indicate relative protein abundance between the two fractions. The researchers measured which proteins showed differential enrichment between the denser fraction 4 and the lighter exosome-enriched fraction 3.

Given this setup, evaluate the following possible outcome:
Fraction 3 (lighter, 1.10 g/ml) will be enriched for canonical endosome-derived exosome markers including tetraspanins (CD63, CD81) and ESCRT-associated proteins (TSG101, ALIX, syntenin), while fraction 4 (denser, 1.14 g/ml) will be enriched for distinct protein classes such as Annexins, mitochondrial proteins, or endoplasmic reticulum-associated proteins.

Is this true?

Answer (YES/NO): NO